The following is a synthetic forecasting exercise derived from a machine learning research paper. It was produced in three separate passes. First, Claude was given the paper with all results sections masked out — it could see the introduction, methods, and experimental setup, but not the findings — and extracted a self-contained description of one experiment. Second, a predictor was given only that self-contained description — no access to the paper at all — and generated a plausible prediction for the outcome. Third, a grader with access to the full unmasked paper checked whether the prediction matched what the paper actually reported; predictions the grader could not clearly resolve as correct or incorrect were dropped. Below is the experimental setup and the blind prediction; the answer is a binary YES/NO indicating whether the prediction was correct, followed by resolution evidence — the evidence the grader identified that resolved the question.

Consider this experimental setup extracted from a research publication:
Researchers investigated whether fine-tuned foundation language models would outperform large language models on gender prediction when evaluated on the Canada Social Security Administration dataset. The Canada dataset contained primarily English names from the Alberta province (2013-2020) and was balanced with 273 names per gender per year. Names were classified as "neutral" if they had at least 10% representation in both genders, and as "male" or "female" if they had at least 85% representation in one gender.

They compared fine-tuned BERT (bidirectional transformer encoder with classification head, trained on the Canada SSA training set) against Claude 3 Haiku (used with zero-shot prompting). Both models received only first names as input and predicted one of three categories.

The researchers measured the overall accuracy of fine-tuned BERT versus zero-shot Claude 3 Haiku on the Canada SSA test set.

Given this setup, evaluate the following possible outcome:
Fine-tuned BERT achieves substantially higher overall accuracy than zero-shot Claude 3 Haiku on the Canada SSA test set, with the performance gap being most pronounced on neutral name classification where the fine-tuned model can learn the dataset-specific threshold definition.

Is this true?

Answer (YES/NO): NO